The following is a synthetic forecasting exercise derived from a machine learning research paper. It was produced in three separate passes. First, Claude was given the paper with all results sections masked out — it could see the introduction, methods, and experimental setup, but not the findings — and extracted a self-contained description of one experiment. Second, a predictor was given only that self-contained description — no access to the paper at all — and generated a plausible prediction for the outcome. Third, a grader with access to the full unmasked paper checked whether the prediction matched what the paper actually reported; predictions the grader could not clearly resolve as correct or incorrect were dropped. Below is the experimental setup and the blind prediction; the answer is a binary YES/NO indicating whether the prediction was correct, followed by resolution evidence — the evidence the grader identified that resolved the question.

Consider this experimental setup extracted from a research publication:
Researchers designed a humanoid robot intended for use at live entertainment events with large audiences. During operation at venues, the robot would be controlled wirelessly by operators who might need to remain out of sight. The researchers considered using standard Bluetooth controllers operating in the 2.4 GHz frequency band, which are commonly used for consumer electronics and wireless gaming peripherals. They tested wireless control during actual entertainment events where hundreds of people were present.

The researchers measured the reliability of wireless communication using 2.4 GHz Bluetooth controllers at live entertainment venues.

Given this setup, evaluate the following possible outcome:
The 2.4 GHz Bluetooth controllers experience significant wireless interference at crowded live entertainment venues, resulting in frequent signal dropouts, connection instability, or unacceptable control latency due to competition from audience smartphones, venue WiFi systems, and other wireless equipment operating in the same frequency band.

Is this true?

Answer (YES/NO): YES